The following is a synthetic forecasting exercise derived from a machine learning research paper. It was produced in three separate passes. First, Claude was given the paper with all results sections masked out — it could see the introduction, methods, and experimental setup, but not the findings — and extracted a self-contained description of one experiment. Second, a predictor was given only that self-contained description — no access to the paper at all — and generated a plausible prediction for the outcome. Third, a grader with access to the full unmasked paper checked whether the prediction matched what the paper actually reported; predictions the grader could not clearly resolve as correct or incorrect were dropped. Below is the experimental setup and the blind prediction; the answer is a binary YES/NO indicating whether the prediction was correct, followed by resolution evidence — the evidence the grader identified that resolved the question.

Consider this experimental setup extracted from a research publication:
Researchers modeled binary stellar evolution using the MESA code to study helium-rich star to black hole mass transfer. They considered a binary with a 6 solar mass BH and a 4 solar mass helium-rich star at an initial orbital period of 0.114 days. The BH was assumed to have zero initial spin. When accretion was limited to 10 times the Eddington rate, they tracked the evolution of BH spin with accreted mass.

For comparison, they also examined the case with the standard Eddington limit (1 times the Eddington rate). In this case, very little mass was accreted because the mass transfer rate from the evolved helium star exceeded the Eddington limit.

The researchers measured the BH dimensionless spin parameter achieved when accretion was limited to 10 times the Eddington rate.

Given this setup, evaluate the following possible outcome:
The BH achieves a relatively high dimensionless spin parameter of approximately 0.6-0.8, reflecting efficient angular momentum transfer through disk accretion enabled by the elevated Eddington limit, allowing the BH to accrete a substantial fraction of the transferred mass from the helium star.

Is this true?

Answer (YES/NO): NO